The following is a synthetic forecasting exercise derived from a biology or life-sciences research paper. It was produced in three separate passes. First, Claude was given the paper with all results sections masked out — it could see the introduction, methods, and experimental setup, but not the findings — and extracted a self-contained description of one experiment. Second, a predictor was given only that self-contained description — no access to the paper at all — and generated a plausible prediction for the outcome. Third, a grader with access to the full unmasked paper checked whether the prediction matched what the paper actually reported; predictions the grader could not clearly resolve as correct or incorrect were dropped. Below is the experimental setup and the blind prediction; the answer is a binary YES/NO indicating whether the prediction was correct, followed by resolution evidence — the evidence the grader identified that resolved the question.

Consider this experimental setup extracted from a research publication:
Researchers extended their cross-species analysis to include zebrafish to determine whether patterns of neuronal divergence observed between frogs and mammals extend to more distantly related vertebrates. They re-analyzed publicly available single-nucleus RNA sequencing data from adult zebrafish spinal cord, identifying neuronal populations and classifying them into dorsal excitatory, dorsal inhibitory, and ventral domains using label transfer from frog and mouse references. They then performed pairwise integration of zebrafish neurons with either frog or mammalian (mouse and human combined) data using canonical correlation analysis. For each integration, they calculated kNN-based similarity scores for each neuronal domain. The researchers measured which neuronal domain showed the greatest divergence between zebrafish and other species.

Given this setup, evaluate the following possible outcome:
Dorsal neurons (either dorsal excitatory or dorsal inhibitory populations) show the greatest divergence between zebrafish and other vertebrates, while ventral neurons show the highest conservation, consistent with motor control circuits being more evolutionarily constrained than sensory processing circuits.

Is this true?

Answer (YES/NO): YES